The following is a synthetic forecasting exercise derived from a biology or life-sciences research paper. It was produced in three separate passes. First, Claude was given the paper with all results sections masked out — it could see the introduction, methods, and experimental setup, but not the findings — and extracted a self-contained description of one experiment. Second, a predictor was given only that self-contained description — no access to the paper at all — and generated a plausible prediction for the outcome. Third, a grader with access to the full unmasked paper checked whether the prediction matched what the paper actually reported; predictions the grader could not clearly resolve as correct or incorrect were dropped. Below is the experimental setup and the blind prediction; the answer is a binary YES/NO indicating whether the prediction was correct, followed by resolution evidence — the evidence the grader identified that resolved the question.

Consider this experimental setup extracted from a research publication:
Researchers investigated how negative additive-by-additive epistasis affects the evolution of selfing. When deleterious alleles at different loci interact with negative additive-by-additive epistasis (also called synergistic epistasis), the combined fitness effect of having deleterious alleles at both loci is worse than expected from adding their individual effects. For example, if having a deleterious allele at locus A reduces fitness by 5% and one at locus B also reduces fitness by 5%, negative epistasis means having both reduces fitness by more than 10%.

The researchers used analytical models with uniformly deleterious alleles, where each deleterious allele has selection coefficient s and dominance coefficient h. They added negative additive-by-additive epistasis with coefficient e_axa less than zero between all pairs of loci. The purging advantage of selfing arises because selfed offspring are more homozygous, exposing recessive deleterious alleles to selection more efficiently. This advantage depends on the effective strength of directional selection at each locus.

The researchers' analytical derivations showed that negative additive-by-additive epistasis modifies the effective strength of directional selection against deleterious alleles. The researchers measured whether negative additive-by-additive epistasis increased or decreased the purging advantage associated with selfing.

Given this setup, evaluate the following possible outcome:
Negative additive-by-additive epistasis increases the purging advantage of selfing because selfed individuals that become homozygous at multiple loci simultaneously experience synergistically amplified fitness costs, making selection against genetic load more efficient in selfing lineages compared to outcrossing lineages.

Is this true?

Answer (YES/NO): NO